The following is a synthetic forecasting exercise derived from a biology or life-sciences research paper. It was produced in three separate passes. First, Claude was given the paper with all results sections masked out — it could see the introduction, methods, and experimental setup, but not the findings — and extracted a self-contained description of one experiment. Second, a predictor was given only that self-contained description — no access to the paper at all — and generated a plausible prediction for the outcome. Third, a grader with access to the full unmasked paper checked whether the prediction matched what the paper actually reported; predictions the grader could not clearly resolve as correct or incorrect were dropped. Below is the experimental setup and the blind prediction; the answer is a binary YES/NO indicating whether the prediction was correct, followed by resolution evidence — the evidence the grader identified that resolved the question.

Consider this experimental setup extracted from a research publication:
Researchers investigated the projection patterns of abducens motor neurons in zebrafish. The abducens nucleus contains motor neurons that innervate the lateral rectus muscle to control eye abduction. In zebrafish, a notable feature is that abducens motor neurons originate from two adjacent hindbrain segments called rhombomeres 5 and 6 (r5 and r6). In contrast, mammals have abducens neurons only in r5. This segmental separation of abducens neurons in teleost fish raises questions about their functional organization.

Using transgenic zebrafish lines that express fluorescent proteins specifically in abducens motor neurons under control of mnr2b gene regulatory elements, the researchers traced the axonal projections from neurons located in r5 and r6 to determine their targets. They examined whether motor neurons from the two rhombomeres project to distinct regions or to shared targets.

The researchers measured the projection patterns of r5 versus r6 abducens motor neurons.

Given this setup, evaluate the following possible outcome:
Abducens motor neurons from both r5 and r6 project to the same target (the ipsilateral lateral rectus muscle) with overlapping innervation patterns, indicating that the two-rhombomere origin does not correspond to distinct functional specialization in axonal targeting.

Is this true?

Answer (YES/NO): YES